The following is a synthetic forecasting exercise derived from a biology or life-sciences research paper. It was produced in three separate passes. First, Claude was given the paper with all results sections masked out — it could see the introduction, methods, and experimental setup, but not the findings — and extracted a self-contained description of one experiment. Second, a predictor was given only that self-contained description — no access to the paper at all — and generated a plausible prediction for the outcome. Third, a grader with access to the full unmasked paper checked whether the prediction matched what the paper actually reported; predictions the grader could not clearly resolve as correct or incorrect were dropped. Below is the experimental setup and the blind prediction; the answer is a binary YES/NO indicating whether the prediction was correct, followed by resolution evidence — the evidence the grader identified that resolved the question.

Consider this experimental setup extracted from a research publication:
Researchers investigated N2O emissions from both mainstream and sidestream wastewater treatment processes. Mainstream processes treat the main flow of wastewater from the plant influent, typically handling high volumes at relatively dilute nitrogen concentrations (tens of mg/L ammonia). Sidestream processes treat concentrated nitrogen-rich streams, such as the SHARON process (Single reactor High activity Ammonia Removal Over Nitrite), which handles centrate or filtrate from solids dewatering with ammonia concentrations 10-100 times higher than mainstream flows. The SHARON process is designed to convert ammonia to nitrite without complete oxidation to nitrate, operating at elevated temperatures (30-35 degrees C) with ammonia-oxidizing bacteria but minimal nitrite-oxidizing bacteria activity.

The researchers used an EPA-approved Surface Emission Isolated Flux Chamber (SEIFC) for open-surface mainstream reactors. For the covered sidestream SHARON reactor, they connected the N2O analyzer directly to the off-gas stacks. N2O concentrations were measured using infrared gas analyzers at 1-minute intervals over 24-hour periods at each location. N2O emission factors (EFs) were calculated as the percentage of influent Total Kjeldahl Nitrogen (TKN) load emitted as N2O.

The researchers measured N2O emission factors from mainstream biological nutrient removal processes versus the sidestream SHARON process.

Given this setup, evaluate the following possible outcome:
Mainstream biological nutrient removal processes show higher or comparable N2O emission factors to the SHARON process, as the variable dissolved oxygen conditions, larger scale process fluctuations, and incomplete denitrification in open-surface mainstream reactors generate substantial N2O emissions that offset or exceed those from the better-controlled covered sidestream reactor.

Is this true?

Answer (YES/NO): NO